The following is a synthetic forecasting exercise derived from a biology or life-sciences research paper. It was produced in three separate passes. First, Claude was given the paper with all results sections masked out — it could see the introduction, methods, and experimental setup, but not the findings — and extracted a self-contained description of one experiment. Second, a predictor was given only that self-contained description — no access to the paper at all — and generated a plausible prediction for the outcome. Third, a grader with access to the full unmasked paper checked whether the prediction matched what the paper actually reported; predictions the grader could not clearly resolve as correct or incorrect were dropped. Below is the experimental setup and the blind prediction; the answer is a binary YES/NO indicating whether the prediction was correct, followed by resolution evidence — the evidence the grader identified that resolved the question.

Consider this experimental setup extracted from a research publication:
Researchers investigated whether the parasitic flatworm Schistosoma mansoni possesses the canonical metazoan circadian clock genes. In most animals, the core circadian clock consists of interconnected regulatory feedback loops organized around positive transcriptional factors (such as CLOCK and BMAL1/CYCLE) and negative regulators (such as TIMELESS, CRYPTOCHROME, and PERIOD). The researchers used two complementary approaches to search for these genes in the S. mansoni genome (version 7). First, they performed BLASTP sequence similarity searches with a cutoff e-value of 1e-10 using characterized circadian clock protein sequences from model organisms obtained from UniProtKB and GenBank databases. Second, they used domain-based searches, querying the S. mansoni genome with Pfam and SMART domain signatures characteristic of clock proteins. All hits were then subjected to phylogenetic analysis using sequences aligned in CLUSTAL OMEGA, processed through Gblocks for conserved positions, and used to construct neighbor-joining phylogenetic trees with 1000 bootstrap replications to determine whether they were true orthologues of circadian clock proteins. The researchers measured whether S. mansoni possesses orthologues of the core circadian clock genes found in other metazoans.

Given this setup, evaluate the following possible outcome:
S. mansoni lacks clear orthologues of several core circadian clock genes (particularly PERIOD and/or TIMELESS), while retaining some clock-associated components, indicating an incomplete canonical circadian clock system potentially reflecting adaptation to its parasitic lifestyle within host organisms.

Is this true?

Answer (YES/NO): YES